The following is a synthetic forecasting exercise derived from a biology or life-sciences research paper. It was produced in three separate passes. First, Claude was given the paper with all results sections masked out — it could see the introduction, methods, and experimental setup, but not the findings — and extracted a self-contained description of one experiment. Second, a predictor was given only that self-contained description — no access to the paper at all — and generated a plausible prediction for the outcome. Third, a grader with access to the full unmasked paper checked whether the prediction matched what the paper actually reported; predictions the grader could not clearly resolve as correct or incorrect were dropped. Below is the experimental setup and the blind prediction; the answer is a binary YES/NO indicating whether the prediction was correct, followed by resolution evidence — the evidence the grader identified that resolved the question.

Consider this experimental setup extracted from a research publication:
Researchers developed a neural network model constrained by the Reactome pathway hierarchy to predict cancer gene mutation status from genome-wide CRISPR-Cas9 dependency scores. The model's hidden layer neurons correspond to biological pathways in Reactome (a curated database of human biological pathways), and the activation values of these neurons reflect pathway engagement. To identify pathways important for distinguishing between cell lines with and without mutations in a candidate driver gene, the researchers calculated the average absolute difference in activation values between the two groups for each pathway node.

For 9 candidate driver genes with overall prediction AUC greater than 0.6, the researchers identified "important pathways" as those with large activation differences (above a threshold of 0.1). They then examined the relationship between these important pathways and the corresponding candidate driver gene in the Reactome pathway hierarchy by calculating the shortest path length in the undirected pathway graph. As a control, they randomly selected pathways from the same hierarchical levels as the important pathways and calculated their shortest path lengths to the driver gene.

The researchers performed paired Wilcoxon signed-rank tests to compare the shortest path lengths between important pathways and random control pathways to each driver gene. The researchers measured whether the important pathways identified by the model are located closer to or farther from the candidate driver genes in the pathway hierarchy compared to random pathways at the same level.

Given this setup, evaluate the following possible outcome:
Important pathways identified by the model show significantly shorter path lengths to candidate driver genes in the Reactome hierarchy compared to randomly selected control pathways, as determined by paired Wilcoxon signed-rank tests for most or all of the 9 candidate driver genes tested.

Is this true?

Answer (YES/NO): YES